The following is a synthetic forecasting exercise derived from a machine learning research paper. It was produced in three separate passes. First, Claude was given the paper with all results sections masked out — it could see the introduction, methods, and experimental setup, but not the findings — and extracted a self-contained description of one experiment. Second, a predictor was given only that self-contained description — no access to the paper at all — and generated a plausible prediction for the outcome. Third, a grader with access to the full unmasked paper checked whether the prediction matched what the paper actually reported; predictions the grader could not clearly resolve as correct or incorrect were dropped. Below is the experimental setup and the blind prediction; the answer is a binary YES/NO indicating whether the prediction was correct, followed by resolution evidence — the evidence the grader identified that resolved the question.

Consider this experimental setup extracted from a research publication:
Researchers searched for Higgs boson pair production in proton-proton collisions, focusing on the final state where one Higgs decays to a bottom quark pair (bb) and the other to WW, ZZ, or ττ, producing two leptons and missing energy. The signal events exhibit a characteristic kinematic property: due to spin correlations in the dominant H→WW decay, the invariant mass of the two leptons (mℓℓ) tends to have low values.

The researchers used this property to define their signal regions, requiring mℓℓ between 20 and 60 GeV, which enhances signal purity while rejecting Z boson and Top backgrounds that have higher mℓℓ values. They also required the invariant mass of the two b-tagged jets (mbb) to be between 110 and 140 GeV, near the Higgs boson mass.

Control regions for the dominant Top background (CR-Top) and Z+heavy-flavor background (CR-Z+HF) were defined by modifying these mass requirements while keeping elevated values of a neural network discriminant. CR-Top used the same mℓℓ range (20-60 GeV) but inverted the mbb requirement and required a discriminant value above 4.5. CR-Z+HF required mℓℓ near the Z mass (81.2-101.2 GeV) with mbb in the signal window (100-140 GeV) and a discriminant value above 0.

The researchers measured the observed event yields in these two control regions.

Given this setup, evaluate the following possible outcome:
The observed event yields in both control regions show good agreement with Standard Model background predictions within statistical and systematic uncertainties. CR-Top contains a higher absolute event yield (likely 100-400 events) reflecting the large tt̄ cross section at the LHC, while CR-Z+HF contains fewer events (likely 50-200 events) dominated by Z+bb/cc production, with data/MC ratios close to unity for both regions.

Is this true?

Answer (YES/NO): NO